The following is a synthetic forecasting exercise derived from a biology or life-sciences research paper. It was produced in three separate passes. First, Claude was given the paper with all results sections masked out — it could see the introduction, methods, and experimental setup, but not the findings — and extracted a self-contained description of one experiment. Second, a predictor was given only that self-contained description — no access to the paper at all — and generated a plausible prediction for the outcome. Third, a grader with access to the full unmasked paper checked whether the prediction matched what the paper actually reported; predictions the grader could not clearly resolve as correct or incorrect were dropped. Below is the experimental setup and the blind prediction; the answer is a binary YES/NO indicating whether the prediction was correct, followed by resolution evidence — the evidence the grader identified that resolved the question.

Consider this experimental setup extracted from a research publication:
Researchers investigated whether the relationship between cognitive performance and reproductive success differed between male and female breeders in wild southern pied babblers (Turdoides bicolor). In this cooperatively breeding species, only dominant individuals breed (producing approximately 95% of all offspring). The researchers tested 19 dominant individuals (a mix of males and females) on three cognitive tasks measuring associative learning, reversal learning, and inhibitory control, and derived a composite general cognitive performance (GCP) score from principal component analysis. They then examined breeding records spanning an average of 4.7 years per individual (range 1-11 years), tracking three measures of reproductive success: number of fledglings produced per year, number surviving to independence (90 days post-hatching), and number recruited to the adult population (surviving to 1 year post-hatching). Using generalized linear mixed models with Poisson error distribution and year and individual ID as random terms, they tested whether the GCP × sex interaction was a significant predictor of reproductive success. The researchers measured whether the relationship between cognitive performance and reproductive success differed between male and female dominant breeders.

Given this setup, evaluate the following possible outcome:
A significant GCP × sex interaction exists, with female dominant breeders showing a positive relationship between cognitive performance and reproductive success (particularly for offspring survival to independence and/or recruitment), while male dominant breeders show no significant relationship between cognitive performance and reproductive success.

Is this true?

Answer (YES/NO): NO